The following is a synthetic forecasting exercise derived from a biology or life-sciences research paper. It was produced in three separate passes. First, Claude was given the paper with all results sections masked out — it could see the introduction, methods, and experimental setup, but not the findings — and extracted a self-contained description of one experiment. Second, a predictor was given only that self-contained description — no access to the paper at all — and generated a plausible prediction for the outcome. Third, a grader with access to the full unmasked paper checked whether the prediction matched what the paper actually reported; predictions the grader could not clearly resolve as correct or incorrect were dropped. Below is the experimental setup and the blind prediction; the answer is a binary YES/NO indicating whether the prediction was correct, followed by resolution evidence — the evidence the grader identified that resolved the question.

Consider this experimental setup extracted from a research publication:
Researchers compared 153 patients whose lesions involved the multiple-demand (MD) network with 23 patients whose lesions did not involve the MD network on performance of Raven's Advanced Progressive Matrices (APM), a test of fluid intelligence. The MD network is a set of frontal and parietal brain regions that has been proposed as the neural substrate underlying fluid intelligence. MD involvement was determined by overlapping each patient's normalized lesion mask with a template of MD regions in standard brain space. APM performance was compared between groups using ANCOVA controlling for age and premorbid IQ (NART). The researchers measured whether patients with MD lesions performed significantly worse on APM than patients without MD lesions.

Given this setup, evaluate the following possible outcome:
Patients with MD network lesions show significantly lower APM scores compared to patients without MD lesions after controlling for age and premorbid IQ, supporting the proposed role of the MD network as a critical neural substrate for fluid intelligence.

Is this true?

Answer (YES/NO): NO